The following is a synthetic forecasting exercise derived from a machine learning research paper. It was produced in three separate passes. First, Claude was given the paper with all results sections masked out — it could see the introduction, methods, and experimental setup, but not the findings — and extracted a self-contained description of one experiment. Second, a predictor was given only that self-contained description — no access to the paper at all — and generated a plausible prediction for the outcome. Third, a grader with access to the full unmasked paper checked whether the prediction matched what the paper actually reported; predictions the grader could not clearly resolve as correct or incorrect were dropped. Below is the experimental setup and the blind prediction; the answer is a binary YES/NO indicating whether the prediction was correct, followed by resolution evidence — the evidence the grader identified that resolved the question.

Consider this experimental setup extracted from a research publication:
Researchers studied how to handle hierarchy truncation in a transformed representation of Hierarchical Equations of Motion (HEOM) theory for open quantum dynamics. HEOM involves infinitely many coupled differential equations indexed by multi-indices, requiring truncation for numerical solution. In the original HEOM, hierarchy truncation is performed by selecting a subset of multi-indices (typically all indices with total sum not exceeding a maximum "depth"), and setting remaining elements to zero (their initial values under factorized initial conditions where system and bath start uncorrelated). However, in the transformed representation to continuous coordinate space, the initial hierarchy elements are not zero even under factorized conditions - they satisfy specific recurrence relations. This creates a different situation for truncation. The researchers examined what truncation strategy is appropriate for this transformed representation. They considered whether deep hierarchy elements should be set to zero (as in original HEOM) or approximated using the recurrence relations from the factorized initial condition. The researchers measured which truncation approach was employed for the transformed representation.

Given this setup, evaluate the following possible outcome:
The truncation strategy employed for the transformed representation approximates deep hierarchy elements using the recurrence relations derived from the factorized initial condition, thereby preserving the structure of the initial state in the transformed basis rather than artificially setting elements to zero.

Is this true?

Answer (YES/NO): YES